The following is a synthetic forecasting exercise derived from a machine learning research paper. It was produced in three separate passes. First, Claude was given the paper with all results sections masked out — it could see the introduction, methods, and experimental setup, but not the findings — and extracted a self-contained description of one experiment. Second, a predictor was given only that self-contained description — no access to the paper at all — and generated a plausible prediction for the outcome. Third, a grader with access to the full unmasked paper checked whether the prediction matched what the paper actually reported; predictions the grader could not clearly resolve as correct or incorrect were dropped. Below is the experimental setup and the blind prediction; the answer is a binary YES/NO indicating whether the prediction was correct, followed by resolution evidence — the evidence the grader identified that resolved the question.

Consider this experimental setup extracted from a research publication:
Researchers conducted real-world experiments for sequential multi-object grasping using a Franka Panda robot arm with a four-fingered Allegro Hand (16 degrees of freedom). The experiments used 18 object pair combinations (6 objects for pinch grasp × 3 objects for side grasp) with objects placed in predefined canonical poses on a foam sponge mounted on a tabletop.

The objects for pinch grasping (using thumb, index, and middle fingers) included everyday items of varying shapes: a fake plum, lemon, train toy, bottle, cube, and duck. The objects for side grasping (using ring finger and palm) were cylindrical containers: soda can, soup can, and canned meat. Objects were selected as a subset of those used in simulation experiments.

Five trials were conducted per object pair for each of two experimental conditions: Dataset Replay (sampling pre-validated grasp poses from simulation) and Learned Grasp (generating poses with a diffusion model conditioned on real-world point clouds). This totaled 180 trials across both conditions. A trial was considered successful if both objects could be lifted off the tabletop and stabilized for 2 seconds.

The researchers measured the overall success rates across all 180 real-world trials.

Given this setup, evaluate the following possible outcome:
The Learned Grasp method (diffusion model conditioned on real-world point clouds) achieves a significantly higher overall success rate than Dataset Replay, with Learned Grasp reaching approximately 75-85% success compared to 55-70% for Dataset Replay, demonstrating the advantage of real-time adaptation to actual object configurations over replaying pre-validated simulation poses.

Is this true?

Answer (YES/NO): NO